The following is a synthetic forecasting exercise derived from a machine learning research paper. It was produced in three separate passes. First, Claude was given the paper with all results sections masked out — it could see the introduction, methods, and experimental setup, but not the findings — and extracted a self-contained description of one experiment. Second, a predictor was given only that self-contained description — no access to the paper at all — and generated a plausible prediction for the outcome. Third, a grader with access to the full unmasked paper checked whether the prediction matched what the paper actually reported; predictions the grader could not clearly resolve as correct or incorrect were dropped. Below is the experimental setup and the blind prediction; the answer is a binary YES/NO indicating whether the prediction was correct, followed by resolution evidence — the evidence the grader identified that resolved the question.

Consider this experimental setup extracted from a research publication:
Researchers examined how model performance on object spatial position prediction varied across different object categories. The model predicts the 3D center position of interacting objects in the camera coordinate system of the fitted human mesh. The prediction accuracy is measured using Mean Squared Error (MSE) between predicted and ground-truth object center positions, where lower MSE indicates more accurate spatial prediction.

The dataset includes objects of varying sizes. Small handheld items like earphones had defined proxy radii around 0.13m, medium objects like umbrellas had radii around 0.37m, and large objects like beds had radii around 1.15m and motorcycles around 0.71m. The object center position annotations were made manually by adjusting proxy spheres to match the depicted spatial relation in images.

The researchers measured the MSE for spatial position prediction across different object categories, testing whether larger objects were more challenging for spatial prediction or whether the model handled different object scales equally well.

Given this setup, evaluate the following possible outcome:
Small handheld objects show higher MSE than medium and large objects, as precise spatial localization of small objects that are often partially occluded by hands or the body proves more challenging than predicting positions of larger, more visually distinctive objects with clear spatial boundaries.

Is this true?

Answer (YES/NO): NO